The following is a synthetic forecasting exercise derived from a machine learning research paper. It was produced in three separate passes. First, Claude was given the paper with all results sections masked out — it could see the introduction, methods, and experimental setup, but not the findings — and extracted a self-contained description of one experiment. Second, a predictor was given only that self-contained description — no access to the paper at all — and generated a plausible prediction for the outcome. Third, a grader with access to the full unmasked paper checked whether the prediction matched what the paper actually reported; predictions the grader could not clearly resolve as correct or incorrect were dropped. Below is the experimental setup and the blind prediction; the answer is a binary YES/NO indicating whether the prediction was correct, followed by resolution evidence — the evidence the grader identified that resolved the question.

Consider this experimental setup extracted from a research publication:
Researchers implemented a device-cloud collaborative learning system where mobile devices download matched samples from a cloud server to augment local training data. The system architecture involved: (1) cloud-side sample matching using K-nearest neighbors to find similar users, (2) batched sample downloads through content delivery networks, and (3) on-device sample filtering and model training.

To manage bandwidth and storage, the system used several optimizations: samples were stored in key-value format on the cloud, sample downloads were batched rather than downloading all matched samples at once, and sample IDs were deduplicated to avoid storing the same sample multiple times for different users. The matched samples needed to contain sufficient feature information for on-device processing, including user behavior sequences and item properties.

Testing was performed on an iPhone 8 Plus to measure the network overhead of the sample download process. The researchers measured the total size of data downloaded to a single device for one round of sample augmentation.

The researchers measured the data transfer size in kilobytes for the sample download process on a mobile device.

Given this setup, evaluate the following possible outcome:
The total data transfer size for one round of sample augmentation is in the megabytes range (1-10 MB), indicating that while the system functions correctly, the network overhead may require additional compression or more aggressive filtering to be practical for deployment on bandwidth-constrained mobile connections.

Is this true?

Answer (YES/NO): NO